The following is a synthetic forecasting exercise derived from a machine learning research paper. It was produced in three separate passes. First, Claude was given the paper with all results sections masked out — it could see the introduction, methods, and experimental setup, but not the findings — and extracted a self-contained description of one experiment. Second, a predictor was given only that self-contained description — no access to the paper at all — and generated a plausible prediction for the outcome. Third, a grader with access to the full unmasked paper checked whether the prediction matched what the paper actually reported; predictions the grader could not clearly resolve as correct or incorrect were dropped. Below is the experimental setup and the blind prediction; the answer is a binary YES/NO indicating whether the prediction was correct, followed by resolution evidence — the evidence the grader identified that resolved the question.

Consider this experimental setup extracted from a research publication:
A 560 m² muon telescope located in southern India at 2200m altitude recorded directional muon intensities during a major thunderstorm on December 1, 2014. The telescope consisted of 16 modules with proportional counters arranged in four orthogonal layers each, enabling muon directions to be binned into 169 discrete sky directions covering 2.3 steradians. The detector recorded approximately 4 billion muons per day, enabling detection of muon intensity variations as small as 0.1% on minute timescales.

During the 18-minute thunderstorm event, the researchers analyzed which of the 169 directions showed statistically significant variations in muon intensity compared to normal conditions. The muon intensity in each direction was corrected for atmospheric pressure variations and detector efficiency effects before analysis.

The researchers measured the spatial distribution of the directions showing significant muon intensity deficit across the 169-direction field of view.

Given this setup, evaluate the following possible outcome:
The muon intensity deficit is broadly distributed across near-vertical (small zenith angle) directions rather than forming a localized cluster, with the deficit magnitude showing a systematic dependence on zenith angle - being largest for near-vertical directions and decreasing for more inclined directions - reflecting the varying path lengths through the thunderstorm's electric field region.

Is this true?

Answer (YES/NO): NO